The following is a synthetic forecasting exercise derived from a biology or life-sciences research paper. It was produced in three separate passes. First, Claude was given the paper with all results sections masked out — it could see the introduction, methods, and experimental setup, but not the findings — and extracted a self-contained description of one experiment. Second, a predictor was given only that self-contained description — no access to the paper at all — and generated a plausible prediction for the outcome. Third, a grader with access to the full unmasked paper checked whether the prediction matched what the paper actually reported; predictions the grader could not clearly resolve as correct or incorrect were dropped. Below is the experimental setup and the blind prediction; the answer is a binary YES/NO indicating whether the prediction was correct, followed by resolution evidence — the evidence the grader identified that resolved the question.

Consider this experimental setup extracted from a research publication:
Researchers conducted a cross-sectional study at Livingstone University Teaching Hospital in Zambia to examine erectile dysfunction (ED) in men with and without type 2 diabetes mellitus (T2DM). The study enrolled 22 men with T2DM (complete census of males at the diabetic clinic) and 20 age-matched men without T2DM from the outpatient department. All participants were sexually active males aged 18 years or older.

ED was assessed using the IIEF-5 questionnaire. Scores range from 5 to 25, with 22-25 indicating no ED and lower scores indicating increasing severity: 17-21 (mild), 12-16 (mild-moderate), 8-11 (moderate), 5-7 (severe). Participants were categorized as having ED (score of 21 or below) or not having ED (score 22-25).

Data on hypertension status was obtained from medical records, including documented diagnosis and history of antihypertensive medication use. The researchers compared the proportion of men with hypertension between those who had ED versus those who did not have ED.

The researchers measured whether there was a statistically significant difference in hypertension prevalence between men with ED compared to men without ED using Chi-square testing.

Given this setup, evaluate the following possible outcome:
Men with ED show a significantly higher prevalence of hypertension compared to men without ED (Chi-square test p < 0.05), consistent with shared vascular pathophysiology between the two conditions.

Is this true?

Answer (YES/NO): YES